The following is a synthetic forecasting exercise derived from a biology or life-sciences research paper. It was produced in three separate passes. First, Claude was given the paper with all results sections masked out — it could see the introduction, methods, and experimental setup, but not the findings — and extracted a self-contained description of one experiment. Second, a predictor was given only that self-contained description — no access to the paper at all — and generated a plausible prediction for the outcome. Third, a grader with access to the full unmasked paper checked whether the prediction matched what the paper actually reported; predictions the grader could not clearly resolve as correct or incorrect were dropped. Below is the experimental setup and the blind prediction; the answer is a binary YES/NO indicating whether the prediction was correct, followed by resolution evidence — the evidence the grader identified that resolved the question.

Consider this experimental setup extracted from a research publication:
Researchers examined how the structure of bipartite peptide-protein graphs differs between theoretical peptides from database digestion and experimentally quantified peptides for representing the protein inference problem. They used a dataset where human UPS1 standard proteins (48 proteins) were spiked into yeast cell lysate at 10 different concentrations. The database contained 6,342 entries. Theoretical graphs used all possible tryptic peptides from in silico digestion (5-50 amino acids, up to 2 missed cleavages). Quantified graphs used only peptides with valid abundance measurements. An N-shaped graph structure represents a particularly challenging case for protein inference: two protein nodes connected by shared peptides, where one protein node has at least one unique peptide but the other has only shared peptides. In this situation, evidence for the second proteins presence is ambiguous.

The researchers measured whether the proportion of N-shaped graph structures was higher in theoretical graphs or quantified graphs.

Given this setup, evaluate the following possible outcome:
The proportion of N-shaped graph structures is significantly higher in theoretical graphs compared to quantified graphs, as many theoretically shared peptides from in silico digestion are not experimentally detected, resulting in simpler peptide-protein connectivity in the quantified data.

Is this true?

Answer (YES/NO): NO